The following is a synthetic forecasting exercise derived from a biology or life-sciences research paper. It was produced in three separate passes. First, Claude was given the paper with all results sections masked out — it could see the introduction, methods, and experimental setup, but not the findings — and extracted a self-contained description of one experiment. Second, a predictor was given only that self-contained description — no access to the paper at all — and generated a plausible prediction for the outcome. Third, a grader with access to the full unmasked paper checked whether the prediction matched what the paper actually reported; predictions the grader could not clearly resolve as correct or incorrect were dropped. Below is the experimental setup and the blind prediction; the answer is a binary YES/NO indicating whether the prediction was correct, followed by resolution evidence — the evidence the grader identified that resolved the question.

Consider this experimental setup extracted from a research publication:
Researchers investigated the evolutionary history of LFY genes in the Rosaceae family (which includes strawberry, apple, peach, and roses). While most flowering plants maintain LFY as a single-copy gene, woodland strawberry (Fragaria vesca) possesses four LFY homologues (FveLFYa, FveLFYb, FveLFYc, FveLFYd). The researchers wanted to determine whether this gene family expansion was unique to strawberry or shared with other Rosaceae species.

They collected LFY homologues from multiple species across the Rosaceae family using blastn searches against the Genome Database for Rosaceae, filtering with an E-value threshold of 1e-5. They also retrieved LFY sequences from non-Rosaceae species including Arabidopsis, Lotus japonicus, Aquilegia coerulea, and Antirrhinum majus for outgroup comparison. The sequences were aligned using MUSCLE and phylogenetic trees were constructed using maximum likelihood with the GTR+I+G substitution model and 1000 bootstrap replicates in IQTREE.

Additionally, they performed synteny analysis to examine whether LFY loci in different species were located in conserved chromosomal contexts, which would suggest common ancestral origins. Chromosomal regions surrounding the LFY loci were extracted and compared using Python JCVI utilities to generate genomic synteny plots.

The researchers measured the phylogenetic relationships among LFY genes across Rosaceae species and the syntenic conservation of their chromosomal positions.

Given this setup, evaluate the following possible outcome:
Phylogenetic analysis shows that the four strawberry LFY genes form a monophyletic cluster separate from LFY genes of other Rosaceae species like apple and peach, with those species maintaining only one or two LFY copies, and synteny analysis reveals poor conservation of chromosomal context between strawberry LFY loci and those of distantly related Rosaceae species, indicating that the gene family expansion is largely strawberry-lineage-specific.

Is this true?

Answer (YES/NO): NO